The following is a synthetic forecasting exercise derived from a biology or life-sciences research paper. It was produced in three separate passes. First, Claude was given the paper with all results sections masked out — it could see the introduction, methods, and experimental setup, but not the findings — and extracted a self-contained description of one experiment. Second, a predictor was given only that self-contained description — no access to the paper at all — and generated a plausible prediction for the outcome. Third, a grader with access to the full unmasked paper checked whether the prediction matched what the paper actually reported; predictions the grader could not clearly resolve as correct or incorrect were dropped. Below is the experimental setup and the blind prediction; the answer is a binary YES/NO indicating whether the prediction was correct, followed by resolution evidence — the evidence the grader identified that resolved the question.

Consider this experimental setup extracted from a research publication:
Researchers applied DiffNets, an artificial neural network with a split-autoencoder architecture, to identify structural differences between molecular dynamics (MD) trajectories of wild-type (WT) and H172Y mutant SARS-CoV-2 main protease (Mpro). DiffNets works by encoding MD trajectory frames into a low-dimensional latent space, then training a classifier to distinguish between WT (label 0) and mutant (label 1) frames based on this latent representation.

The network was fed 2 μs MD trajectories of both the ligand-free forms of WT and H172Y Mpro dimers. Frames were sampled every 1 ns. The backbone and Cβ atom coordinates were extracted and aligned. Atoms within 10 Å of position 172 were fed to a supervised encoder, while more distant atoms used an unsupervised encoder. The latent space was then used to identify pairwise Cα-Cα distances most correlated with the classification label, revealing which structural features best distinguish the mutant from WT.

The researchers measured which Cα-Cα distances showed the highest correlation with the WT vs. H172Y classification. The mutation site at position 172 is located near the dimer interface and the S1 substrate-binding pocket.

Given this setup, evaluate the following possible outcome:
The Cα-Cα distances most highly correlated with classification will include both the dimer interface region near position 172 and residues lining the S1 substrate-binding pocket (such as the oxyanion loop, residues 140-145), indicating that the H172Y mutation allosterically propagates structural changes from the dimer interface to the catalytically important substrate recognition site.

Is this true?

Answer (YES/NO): NO